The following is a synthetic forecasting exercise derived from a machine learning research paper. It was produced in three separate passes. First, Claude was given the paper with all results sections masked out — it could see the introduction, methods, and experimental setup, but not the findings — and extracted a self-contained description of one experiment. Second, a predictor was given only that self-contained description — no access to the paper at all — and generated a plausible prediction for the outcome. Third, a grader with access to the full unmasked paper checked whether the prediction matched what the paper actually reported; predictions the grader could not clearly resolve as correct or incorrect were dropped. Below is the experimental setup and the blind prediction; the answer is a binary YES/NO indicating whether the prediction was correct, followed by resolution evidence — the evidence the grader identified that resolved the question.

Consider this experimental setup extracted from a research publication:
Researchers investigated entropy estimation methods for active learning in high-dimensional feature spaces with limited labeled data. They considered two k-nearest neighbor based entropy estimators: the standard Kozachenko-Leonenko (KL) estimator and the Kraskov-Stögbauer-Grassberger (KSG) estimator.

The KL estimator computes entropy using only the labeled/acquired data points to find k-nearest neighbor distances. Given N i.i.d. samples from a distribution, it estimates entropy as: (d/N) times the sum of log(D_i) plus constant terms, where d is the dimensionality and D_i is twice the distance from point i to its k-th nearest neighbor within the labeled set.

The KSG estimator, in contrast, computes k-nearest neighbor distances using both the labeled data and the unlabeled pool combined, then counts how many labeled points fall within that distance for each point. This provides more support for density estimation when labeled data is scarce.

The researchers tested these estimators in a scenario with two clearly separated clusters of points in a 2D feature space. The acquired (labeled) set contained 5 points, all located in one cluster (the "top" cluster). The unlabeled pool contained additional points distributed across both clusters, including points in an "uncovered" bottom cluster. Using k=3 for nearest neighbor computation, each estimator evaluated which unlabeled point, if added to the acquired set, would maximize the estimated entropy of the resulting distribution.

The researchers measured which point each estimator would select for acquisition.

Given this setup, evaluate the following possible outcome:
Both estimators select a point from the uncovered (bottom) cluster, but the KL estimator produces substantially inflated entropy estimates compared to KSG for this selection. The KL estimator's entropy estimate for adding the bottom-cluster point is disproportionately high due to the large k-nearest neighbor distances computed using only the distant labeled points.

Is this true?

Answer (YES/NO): NO